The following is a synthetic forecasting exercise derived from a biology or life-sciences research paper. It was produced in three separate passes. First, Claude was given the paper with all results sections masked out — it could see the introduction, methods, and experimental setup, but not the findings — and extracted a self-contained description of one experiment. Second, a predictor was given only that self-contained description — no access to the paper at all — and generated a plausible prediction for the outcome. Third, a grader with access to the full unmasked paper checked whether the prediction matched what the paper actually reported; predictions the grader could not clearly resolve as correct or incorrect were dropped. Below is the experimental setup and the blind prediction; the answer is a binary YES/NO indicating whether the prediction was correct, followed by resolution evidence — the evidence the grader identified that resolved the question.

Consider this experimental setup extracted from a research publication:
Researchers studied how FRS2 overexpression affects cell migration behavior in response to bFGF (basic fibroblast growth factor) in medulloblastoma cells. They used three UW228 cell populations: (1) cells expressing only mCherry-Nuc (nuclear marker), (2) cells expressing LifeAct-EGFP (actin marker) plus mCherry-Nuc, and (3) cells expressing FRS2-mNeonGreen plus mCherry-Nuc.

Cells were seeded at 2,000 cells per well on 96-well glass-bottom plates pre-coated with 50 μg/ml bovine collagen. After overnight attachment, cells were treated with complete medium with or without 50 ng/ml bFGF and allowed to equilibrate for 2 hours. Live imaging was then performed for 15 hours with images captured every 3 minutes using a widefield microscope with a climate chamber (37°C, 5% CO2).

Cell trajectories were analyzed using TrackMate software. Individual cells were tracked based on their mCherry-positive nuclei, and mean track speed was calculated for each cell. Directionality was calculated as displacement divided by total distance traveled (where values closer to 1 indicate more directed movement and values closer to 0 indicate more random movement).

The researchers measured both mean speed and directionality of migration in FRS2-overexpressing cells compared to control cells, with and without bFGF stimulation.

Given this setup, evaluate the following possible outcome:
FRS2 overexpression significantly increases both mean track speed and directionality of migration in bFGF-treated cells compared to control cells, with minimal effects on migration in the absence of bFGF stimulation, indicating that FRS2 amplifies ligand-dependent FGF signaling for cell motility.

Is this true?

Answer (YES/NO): NO